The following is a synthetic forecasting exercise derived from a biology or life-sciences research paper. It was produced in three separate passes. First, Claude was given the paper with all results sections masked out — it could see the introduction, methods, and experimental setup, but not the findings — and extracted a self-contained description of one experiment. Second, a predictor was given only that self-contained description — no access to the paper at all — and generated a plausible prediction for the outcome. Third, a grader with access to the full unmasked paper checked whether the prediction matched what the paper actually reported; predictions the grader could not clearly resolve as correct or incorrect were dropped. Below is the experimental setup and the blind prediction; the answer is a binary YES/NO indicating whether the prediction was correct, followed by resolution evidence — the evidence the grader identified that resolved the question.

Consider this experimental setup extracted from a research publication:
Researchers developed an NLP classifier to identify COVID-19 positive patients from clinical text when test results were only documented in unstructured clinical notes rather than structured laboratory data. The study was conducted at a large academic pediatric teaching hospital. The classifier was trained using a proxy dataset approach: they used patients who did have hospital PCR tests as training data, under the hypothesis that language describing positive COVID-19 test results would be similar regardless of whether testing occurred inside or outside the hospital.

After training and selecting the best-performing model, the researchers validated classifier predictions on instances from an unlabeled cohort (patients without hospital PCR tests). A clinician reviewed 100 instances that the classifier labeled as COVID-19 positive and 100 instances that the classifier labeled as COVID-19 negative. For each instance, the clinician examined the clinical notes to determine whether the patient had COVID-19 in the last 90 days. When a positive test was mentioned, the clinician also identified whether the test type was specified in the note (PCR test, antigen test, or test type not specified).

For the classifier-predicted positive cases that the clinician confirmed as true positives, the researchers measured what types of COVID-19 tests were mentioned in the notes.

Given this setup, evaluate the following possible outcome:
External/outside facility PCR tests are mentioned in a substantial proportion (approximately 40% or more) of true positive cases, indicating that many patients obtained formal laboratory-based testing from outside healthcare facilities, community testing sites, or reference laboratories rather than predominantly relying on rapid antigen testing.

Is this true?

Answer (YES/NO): NO